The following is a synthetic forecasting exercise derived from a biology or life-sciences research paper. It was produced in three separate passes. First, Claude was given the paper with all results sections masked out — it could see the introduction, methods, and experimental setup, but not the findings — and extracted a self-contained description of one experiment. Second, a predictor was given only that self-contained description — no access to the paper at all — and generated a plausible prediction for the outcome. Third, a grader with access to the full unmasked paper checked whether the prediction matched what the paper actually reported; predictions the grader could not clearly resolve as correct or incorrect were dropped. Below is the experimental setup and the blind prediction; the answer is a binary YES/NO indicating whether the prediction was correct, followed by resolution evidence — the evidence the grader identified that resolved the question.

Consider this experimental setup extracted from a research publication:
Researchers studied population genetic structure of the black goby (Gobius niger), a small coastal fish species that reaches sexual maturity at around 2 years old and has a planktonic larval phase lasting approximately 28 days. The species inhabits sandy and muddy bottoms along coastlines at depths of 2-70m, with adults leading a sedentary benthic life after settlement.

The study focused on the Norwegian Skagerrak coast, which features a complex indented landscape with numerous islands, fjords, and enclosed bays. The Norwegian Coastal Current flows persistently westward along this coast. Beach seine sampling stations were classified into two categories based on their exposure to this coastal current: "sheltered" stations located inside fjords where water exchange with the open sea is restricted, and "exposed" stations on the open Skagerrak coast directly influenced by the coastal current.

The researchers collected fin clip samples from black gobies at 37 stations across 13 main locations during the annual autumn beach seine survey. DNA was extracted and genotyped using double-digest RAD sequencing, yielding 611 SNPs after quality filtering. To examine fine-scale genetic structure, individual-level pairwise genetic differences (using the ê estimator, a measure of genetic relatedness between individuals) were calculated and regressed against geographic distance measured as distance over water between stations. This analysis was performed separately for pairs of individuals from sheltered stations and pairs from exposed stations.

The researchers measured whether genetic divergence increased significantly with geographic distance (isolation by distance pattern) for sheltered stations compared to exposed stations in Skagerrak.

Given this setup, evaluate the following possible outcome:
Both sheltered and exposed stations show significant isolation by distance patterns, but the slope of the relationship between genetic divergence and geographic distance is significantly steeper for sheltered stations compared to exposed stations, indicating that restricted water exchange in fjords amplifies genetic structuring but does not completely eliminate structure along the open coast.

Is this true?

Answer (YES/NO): NO